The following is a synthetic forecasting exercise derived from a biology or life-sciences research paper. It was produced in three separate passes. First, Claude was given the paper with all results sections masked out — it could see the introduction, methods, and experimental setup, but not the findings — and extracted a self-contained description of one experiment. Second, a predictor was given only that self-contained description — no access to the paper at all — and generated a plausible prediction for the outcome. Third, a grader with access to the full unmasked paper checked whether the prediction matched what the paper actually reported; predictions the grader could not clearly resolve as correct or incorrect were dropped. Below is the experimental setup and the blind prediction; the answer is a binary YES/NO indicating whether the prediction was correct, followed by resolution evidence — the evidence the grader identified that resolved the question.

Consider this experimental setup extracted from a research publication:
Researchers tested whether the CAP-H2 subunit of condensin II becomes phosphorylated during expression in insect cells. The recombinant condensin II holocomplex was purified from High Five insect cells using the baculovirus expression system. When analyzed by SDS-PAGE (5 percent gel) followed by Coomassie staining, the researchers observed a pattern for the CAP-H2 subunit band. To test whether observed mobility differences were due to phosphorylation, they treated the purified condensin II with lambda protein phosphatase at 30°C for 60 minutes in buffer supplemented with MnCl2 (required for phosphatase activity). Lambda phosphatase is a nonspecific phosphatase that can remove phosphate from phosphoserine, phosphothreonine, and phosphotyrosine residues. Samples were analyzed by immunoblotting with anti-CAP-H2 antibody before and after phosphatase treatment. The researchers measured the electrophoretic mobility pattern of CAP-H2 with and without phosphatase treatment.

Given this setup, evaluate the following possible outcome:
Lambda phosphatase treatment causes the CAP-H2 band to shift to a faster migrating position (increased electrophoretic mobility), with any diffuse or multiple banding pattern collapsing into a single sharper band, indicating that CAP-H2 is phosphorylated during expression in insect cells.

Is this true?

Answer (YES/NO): YES